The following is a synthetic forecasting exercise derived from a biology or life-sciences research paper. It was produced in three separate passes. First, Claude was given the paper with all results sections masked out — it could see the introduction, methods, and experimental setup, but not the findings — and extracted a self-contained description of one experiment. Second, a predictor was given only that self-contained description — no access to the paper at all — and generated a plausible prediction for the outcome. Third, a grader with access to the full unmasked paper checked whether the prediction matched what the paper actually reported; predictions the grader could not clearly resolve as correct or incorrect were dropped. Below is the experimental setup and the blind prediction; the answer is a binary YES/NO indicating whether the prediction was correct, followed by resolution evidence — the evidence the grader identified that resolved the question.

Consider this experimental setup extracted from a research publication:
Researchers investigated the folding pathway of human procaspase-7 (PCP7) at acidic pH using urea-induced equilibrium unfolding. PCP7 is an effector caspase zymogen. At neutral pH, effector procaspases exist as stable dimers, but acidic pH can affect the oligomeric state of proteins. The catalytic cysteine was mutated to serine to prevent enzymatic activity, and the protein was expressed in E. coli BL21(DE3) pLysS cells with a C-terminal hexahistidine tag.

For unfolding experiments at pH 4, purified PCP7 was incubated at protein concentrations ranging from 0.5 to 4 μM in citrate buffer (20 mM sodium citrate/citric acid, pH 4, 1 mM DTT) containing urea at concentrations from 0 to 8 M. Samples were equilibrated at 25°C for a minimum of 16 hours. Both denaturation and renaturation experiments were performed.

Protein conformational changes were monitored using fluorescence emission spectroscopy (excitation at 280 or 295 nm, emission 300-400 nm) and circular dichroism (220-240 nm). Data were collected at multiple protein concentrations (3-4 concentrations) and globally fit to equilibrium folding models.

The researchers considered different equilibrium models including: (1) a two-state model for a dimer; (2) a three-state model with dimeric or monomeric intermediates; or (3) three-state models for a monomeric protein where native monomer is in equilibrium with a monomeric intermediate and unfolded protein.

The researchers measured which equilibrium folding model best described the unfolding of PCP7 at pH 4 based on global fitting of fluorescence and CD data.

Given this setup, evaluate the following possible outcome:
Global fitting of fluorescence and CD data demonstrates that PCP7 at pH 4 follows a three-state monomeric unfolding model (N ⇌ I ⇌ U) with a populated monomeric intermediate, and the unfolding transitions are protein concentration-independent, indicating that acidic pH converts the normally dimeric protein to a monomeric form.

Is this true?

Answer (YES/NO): NO